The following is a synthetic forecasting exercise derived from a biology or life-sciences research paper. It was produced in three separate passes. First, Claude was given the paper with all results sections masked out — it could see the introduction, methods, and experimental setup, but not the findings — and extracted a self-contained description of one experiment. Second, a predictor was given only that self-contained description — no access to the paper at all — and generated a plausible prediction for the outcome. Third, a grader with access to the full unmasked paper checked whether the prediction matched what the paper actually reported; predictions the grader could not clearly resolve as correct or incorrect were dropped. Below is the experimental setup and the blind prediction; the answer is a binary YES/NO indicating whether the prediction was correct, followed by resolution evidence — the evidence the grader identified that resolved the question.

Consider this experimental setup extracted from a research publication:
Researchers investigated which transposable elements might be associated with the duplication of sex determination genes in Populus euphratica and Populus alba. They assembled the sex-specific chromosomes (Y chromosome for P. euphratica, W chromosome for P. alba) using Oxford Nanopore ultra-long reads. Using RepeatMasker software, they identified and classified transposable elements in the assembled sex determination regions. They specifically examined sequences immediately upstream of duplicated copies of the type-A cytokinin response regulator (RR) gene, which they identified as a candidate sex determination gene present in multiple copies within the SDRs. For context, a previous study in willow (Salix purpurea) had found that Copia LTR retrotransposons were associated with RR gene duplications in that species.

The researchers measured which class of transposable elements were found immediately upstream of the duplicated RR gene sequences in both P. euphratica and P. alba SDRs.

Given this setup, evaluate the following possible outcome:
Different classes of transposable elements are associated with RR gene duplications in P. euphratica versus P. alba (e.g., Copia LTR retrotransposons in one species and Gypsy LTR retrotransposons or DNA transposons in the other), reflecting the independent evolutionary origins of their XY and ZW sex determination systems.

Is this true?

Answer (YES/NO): NO